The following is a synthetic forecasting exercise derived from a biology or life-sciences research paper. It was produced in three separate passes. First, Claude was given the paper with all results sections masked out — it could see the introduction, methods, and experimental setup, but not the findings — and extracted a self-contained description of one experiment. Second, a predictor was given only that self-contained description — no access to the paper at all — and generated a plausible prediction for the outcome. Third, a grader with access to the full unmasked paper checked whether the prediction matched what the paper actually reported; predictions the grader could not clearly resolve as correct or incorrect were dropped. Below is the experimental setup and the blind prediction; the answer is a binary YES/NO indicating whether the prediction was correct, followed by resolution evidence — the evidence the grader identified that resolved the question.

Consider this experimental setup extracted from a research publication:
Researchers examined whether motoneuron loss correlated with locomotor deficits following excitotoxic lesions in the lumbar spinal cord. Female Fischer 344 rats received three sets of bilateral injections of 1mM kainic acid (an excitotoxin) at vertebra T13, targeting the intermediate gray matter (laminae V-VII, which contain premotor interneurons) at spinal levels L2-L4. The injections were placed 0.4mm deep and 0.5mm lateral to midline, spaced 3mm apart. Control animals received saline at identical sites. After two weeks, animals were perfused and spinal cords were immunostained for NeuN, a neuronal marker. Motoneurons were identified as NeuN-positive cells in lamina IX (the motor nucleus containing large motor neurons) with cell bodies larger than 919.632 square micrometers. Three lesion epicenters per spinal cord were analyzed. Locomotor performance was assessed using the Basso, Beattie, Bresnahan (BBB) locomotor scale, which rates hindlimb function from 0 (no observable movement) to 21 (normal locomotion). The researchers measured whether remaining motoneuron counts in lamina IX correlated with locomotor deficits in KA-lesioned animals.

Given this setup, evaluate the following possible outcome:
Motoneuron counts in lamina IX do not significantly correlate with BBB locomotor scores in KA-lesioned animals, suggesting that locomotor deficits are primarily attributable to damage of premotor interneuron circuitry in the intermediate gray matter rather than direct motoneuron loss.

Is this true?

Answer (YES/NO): YES